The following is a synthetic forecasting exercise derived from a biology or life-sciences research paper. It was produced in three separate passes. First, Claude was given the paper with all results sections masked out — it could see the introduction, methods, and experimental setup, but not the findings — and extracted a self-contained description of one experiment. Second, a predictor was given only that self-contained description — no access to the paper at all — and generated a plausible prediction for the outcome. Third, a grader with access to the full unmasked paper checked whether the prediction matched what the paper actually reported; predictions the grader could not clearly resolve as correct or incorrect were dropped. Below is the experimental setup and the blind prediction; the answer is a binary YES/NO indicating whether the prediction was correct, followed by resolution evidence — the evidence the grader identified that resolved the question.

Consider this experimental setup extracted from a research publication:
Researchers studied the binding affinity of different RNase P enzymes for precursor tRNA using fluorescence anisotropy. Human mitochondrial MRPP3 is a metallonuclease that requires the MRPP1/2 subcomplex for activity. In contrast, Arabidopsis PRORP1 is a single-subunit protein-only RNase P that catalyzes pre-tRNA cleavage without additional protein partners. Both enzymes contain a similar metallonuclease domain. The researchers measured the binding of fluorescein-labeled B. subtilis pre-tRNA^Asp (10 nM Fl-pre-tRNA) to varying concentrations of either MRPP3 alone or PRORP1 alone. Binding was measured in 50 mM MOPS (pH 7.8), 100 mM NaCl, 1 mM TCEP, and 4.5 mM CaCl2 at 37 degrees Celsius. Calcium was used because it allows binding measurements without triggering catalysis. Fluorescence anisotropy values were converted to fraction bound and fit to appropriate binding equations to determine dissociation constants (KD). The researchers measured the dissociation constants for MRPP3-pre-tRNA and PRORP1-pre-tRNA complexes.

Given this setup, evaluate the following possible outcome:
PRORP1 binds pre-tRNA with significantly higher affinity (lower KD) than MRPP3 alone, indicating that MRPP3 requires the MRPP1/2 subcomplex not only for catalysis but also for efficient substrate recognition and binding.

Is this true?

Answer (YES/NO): YES